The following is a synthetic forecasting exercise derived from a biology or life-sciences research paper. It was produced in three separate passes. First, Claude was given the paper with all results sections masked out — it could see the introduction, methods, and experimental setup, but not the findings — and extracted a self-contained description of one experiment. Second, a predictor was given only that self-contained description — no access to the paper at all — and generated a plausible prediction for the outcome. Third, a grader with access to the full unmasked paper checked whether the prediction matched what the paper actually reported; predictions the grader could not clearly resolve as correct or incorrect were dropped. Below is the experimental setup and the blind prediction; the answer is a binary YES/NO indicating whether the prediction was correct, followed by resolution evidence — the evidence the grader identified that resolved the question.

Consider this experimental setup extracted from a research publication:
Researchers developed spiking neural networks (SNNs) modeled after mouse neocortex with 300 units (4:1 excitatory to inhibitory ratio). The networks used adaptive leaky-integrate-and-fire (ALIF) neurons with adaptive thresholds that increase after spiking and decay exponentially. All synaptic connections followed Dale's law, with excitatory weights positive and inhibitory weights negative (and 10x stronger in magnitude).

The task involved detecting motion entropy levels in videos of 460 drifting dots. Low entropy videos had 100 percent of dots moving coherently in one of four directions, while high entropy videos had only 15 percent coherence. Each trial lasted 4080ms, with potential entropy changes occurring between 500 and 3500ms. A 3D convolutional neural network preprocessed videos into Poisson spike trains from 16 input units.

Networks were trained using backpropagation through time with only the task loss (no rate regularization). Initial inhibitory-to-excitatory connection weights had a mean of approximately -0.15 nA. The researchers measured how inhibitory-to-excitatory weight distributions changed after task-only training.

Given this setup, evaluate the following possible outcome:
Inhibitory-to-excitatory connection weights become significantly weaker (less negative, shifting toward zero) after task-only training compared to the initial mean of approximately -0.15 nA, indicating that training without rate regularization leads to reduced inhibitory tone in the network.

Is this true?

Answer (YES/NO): NO